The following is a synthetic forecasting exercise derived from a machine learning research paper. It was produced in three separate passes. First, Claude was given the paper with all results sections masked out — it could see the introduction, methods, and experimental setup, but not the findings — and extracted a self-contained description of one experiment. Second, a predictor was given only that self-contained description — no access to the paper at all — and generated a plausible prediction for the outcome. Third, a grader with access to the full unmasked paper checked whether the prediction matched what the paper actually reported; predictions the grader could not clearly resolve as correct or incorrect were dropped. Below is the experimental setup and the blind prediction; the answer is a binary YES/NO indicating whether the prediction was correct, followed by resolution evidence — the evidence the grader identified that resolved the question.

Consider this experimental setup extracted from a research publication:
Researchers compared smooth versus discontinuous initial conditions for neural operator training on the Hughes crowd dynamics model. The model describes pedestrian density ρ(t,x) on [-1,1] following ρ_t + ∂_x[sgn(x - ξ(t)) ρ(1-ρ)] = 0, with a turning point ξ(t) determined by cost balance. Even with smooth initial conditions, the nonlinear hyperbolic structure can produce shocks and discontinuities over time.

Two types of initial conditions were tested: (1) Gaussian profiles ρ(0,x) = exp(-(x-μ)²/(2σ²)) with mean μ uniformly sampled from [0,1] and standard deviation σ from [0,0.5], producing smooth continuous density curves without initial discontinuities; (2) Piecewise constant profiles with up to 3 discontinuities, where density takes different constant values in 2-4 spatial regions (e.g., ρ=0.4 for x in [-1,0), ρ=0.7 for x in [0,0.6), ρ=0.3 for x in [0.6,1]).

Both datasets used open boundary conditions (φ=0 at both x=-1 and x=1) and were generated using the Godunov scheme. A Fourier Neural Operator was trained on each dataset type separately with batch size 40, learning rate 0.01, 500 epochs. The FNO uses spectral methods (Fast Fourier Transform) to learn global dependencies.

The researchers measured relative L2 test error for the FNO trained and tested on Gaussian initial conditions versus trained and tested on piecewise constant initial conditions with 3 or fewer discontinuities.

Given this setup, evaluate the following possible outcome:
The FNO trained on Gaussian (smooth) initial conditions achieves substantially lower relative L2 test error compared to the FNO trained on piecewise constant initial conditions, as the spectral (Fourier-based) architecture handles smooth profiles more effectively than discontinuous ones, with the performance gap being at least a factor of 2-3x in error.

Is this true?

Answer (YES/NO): NO